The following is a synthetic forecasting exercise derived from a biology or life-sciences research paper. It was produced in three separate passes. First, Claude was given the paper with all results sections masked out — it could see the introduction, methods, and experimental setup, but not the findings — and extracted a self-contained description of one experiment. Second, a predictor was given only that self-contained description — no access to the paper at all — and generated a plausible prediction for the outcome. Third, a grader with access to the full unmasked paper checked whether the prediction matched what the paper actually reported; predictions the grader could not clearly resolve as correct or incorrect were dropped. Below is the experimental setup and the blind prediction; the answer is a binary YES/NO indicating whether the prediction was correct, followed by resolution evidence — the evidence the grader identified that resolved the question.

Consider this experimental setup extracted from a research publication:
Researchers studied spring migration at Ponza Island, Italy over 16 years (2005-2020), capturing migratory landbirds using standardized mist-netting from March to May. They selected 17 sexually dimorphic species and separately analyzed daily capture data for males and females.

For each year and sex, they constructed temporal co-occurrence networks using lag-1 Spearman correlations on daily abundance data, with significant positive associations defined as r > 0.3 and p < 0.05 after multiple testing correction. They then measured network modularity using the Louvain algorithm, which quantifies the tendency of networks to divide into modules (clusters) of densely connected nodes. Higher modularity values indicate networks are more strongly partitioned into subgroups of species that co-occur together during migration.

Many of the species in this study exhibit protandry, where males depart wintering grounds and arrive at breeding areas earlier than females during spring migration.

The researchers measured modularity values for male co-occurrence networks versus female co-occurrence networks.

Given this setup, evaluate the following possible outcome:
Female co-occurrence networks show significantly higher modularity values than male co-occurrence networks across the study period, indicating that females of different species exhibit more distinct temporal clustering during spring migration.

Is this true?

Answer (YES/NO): NO